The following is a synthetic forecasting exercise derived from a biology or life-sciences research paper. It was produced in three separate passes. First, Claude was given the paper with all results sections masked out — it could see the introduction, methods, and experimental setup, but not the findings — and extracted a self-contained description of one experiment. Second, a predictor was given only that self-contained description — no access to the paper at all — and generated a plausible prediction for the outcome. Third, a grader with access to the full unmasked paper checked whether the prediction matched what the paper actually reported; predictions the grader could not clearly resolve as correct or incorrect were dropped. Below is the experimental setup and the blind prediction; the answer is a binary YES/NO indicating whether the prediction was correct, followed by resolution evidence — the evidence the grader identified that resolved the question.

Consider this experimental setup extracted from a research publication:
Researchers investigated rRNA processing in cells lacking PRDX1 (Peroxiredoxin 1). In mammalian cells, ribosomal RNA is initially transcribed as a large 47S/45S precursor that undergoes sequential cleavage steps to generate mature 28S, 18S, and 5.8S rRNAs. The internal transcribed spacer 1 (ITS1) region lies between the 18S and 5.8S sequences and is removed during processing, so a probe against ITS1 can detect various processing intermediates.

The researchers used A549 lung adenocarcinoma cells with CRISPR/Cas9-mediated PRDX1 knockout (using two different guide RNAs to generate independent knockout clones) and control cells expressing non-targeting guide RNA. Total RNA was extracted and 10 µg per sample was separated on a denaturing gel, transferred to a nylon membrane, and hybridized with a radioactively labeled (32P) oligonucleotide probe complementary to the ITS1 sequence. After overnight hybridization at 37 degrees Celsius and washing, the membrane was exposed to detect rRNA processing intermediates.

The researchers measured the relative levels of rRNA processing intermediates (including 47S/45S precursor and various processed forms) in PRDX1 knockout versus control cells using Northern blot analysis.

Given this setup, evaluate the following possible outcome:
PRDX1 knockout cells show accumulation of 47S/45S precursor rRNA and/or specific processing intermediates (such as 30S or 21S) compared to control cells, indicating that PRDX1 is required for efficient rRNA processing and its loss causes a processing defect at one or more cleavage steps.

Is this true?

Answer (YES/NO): NO